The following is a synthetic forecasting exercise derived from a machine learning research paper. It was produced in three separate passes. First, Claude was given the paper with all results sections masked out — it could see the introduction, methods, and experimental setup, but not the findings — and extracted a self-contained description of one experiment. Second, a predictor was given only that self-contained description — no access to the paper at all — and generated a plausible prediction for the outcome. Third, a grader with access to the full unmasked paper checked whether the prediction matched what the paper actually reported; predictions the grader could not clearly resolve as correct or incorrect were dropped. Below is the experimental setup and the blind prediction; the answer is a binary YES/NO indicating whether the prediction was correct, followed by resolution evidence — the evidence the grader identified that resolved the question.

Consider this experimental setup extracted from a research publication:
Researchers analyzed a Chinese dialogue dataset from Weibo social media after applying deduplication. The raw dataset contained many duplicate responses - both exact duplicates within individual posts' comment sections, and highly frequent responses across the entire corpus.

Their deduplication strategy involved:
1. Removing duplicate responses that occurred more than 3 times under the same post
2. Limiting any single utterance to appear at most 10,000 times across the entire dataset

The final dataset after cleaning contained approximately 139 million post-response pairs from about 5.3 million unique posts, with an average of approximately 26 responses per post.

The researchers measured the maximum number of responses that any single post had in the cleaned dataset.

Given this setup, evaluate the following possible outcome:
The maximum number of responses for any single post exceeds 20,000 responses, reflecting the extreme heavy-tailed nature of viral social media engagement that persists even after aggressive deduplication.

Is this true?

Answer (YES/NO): NO